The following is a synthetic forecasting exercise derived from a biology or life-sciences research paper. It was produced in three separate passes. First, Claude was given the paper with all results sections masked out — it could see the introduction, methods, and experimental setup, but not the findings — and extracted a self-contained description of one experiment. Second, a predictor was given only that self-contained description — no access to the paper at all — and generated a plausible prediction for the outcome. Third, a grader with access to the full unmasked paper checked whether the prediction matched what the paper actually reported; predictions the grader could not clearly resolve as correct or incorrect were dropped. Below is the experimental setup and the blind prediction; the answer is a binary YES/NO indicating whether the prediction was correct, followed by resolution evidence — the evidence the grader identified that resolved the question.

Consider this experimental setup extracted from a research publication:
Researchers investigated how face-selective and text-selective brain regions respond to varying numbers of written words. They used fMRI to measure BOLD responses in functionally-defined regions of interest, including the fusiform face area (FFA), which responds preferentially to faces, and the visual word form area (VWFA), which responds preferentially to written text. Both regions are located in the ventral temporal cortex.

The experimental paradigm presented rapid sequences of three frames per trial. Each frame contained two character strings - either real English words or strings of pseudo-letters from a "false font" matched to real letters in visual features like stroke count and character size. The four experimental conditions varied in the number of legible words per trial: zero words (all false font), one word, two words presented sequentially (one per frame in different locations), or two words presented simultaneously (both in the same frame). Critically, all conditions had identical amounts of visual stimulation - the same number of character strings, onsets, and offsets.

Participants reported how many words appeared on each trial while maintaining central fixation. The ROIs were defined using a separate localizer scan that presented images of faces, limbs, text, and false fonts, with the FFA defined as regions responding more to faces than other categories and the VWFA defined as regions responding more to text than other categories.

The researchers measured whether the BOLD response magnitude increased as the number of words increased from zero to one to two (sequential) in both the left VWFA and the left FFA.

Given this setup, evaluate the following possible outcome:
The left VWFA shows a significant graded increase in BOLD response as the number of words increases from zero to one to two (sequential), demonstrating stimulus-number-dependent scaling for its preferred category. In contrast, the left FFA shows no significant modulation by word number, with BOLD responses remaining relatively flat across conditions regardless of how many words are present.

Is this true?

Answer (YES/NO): NO